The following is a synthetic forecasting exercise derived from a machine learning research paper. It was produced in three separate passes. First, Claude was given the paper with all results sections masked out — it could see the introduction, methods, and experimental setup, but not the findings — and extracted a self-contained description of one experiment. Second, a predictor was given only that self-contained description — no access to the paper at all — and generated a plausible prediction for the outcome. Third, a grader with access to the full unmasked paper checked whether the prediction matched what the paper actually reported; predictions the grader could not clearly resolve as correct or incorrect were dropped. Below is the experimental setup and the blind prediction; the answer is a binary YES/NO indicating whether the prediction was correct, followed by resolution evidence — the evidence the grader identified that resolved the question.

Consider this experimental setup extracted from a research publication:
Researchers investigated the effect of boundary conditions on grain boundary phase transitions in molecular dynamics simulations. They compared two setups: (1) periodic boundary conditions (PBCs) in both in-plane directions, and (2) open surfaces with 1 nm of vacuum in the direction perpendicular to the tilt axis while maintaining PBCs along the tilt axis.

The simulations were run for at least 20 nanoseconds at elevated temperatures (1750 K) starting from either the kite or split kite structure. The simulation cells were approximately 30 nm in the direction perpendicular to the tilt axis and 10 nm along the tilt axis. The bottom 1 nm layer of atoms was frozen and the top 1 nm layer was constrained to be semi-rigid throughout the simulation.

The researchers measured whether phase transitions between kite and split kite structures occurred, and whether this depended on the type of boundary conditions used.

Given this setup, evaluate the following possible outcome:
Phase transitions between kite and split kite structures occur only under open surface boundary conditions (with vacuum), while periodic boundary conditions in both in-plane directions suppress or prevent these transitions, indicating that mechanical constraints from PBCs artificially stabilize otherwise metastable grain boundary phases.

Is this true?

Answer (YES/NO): NO